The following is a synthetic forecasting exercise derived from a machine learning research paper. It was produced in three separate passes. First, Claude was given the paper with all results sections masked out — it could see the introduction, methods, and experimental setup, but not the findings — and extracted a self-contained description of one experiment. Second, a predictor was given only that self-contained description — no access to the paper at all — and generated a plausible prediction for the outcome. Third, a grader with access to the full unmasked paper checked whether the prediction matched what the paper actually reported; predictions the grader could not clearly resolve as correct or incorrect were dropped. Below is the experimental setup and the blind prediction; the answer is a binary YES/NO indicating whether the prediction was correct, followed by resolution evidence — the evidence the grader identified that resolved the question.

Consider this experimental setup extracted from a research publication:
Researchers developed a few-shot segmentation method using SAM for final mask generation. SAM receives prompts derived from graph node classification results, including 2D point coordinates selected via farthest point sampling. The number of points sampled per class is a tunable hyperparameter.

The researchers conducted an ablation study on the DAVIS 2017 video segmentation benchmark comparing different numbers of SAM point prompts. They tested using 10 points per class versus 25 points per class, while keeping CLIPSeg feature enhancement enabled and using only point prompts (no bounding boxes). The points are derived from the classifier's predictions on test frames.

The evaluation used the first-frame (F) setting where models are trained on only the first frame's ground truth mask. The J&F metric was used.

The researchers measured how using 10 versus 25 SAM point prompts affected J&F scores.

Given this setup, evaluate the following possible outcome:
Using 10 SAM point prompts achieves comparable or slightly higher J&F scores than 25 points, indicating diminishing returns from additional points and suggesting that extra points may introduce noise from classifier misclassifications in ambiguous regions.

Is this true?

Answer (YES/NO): YES